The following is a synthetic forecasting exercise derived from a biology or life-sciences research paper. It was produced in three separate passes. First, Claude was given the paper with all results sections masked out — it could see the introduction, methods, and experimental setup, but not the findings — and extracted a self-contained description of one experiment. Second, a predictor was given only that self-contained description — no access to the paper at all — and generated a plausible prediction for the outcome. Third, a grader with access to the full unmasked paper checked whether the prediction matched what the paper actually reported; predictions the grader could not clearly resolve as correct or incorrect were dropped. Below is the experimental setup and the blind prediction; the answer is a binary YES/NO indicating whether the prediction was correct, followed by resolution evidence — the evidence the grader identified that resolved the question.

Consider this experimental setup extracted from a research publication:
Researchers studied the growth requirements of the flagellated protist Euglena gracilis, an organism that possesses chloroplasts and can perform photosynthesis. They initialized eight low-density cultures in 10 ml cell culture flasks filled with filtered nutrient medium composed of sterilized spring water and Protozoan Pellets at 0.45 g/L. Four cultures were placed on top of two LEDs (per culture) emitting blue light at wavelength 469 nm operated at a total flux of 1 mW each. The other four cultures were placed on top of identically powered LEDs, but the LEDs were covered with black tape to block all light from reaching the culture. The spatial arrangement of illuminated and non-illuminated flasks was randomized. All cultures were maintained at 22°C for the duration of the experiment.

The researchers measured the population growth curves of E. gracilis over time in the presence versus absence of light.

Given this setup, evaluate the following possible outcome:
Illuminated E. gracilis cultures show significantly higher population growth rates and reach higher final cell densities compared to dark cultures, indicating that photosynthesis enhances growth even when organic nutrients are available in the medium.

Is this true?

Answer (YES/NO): YES